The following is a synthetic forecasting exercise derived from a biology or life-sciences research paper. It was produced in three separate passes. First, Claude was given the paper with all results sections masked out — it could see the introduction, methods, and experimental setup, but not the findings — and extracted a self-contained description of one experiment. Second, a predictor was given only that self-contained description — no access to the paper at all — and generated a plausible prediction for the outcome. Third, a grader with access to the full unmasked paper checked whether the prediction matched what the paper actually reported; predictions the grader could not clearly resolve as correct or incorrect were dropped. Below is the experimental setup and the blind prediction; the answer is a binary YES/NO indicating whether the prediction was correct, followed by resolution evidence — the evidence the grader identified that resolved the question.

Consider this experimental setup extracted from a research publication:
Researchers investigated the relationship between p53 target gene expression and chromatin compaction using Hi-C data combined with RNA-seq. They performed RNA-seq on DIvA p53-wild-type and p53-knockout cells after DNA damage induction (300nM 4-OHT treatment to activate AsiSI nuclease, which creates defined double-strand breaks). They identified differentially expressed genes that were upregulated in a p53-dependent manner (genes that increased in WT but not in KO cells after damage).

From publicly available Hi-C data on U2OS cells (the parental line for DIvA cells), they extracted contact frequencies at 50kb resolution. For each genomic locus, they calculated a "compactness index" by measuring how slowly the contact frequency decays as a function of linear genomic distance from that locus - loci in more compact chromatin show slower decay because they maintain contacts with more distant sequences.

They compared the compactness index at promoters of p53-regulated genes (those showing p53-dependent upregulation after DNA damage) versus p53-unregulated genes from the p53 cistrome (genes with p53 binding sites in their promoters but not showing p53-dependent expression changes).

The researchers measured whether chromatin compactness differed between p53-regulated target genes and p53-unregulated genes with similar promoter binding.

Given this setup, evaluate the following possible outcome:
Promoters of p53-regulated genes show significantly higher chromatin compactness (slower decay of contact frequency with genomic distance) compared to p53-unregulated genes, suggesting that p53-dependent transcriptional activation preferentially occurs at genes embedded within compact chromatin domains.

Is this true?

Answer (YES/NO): YES